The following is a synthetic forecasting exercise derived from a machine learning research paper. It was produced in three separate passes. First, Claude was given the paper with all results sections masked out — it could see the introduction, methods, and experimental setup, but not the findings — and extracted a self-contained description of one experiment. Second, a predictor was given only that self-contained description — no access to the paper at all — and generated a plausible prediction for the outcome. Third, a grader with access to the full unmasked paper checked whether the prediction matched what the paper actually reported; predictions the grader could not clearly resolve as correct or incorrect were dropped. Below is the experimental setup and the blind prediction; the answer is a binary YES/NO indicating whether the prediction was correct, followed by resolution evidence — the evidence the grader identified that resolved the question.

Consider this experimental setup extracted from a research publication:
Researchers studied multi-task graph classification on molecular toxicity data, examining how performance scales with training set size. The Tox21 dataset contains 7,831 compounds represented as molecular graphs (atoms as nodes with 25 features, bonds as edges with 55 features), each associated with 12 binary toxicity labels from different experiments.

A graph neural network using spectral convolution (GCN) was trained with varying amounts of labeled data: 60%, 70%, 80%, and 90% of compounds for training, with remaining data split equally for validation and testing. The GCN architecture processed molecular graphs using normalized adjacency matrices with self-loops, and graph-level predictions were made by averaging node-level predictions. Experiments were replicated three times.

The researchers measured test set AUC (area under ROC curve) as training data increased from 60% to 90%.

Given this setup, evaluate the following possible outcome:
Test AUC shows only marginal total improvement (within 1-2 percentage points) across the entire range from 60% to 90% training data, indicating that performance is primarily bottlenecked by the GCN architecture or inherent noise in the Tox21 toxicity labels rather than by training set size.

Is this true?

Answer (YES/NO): YES